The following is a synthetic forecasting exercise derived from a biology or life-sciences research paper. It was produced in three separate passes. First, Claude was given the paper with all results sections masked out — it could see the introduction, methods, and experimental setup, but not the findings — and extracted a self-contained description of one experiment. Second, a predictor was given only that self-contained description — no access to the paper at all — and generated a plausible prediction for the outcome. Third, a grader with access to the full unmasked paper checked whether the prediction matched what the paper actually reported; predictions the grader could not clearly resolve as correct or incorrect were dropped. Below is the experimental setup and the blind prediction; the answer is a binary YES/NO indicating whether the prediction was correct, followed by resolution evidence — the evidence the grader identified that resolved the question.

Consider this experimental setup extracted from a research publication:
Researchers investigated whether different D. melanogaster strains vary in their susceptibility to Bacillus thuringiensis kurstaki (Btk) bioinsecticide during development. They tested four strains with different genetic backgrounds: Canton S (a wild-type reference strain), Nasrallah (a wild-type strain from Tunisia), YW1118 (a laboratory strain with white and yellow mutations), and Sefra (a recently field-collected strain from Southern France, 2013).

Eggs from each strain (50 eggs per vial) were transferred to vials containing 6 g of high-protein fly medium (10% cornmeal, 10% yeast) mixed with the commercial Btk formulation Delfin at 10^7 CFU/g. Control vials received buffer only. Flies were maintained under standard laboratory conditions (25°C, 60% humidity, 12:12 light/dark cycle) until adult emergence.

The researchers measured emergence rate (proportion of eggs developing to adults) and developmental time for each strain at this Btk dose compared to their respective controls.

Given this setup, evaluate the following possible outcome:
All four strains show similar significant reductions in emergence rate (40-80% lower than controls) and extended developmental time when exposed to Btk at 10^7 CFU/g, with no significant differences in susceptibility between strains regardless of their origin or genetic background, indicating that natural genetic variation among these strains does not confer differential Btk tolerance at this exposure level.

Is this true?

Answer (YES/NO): NO